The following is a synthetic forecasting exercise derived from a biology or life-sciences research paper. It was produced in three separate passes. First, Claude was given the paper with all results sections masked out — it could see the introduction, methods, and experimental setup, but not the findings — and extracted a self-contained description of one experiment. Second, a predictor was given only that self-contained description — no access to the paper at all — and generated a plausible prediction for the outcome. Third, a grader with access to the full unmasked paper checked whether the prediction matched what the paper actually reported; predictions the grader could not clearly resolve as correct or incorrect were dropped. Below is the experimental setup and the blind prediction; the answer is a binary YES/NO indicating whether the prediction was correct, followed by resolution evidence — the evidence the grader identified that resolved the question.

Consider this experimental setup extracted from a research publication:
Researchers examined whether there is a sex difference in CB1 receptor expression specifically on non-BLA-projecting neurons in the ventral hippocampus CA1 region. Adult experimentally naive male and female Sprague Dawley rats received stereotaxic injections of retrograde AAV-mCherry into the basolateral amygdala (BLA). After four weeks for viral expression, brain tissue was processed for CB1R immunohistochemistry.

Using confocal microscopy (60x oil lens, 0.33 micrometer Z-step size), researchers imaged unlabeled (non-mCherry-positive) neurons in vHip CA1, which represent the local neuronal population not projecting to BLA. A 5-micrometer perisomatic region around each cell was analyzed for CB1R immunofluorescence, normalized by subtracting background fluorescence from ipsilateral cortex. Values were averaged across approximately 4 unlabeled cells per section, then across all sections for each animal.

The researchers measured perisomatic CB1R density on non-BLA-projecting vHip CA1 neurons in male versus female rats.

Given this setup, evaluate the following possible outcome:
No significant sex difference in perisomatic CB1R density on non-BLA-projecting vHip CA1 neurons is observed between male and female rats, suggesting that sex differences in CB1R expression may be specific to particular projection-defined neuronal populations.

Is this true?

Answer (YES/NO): YES